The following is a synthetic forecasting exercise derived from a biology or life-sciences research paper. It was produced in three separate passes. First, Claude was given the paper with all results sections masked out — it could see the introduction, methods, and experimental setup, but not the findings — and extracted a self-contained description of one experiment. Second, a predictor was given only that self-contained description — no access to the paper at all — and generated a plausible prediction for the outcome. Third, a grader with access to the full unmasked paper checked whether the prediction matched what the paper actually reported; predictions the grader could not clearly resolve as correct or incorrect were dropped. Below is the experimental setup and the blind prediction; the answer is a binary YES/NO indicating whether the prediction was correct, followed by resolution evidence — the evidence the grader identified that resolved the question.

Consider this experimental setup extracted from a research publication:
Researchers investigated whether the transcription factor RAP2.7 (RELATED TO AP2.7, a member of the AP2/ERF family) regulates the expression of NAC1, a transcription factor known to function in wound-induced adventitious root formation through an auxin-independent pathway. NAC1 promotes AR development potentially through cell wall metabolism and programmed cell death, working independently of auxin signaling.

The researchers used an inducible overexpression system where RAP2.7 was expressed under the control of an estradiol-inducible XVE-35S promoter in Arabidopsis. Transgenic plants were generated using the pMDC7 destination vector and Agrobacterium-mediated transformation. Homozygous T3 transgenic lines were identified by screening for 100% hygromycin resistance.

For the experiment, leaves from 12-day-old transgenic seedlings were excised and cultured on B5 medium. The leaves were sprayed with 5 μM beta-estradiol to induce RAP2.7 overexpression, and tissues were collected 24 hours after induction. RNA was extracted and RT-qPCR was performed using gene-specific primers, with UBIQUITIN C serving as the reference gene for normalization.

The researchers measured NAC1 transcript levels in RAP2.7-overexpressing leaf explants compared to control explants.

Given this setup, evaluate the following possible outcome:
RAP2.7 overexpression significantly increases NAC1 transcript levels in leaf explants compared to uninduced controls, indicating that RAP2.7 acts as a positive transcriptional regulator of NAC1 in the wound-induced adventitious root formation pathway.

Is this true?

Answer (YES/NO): NO